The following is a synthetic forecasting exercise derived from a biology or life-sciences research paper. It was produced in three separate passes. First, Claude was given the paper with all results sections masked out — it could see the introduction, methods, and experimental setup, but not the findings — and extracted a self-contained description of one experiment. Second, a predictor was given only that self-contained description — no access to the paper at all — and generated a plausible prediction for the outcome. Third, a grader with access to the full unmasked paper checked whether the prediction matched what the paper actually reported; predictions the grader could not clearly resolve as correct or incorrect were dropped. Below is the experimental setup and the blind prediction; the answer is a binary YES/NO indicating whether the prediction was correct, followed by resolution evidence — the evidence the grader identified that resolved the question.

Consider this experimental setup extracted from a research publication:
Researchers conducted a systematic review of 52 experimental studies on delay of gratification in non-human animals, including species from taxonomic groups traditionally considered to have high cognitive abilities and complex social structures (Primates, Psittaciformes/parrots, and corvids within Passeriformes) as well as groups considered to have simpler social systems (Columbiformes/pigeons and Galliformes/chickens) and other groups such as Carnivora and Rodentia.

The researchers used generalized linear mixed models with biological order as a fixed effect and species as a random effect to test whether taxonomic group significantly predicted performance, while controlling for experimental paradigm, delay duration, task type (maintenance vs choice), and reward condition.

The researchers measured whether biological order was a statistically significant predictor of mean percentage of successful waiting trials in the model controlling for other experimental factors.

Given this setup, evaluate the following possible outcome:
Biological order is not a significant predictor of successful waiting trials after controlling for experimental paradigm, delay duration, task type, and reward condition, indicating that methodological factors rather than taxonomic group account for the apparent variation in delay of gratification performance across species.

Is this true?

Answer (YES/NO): YES